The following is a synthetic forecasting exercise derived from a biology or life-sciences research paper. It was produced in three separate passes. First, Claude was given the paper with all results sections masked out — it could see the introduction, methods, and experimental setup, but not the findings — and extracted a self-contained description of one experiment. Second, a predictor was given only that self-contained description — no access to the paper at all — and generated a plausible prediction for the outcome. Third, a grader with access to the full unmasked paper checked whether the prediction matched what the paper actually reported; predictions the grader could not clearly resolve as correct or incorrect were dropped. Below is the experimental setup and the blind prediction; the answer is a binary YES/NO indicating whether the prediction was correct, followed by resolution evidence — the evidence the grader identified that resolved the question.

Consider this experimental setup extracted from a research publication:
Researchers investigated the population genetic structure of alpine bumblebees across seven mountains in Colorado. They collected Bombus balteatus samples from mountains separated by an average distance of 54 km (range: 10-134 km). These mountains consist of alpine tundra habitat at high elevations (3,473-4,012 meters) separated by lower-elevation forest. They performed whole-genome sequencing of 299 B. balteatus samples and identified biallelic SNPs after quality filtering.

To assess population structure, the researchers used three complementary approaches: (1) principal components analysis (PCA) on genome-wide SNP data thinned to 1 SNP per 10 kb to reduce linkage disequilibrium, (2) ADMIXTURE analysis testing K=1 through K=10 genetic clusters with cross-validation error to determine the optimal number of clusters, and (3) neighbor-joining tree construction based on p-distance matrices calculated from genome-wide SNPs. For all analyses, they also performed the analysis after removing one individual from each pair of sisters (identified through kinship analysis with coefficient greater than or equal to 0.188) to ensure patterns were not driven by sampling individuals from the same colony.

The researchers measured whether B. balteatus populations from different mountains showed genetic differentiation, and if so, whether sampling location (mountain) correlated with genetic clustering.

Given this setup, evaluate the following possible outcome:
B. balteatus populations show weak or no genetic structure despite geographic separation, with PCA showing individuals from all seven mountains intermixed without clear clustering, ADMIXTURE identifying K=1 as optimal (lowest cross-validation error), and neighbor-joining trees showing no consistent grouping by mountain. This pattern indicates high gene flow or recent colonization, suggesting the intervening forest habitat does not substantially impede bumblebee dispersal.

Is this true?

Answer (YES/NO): YES